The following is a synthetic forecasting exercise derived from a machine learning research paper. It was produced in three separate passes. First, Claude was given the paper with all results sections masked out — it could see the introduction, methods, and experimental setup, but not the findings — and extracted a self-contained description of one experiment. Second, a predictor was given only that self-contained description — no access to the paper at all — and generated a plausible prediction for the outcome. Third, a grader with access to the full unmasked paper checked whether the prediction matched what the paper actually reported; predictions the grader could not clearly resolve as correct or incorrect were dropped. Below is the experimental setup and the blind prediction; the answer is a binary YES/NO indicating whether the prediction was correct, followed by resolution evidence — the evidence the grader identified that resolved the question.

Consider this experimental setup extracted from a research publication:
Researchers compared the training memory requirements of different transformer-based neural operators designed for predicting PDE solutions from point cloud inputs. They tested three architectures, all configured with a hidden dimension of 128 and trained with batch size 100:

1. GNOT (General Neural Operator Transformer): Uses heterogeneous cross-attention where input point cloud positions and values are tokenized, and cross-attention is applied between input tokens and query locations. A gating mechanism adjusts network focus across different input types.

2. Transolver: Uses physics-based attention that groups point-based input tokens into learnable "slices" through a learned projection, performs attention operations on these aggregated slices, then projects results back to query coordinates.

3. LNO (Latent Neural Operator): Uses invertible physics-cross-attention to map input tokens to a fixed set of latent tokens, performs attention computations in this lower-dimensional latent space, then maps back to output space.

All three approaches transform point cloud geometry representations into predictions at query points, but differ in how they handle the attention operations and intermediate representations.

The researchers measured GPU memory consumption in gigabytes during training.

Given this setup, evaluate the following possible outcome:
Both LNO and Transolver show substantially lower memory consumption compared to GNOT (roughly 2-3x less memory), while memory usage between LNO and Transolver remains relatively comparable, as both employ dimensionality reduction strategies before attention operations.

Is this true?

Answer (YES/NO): NO